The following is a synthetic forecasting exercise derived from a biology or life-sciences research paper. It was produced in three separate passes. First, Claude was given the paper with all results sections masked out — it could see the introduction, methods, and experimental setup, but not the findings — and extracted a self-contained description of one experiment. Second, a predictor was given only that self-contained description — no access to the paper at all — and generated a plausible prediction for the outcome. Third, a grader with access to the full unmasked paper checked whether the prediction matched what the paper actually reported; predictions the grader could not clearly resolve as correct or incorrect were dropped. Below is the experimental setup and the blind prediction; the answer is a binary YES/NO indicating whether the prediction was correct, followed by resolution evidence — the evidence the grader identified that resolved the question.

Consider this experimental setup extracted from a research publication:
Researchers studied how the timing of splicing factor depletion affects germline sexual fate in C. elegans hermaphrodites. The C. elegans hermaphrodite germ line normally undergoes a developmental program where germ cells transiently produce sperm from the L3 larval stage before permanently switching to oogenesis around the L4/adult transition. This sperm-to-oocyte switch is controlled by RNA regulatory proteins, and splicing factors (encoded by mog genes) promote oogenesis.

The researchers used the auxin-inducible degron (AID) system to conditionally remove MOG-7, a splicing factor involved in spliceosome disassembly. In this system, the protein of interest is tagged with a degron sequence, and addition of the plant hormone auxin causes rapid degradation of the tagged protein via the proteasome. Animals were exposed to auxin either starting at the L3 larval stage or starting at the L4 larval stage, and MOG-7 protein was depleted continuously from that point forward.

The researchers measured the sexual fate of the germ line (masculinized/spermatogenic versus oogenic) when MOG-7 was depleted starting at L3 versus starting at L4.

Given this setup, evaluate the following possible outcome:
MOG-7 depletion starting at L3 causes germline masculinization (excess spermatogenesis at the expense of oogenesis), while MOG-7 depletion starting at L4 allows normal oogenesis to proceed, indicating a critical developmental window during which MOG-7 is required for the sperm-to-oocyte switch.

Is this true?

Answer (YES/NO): YES